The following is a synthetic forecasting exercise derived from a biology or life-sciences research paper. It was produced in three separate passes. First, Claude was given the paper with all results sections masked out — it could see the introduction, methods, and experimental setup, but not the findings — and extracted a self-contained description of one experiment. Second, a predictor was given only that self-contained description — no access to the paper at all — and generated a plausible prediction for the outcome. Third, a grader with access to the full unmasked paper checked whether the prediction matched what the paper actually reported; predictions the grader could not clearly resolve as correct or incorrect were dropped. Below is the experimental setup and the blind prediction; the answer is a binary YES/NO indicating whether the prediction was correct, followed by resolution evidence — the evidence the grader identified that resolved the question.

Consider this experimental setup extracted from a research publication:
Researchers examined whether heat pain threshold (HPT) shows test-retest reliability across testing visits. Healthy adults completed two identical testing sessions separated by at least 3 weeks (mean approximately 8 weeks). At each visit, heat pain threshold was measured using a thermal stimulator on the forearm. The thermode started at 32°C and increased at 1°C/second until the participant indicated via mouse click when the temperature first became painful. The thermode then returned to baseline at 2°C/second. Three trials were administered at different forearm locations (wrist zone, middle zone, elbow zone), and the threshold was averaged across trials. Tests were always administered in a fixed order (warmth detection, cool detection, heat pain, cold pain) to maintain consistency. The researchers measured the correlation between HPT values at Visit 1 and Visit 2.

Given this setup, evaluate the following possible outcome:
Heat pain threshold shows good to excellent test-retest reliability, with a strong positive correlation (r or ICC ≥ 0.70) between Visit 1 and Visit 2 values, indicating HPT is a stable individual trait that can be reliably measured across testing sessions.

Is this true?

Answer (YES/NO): NO